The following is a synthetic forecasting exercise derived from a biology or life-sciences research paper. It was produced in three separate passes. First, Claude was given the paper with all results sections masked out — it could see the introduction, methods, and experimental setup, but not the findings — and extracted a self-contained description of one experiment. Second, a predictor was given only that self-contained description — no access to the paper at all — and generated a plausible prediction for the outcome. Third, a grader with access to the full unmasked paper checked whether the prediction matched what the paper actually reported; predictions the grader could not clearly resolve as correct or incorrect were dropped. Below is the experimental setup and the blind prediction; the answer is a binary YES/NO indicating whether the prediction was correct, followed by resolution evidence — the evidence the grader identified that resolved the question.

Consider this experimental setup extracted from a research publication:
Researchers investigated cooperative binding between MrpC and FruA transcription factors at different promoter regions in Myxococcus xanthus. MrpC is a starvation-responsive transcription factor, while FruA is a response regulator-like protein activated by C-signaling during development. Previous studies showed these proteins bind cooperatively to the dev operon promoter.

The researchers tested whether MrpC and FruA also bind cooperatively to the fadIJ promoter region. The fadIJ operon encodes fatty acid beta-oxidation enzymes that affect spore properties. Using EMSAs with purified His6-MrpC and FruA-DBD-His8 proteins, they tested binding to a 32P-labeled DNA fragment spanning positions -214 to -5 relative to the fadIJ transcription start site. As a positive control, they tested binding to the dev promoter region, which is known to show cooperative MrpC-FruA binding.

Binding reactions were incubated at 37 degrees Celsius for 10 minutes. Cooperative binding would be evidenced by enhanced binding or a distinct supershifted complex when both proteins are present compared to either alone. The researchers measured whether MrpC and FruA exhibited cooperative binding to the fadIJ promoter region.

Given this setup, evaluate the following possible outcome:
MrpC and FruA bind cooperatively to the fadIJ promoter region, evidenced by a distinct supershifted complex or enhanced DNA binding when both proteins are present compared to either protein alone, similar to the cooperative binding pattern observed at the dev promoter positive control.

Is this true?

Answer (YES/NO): NO